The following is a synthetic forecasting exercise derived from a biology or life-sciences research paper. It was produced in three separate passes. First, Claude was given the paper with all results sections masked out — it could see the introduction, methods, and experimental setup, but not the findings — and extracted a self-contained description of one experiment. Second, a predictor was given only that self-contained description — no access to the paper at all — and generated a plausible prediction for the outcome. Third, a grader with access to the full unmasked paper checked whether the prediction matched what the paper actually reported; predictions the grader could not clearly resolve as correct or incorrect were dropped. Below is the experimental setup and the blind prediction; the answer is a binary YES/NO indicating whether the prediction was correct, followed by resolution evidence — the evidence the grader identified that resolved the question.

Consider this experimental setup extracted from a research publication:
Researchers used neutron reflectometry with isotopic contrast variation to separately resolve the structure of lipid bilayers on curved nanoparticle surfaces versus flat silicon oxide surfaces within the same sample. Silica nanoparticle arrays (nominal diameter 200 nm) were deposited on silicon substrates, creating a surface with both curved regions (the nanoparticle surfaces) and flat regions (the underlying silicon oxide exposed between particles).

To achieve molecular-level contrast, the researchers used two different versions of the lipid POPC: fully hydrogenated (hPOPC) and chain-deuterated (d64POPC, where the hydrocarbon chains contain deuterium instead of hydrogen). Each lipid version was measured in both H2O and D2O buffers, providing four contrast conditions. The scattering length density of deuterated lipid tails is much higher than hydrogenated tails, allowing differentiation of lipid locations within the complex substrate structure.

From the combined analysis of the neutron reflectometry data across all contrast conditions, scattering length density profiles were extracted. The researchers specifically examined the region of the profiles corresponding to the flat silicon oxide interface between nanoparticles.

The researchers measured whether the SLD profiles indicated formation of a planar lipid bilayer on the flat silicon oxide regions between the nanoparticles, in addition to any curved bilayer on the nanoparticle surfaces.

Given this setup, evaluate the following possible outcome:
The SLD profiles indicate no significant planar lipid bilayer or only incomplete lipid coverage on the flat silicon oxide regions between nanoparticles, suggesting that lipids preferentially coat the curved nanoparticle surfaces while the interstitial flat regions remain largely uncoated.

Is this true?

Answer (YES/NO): NO